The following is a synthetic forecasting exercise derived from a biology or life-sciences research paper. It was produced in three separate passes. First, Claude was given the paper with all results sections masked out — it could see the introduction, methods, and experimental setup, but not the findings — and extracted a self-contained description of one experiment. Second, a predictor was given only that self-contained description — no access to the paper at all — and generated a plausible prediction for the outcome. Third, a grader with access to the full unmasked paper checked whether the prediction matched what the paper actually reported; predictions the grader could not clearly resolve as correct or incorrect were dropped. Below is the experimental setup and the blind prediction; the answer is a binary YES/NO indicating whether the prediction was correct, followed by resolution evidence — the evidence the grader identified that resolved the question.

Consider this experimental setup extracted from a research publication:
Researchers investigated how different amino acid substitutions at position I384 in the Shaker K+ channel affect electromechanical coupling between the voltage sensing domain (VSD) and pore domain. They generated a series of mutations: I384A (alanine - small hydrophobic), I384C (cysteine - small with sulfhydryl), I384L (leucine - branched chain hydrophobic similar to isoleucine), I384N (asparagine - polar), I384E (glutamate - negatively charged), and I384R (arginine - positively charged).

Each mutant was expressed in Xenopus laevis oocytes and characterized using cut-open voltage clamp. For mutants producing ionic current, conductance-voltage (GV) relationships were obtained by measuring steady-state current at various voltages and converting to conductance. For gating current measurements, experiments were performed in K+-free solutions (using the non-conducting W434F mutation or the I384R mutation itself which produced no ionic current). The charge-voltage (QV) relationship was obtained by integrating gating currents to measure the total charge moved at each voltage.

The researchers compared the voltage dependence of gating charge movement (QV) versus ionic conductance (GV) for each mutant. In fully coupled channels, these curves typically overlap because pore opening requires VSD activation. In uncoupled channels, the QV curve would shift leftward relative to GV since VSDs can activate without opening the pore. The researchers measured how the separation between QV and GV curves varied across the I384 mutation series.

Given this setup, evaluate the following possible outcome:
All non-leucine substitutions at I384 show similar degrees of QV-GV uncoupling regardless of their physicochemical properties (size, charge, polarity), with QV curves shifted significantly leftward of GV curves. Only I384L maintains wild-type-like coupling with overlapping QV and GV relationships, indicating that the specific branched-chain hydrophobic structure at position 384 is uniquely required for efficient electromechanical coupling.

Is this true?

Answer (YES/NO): NO